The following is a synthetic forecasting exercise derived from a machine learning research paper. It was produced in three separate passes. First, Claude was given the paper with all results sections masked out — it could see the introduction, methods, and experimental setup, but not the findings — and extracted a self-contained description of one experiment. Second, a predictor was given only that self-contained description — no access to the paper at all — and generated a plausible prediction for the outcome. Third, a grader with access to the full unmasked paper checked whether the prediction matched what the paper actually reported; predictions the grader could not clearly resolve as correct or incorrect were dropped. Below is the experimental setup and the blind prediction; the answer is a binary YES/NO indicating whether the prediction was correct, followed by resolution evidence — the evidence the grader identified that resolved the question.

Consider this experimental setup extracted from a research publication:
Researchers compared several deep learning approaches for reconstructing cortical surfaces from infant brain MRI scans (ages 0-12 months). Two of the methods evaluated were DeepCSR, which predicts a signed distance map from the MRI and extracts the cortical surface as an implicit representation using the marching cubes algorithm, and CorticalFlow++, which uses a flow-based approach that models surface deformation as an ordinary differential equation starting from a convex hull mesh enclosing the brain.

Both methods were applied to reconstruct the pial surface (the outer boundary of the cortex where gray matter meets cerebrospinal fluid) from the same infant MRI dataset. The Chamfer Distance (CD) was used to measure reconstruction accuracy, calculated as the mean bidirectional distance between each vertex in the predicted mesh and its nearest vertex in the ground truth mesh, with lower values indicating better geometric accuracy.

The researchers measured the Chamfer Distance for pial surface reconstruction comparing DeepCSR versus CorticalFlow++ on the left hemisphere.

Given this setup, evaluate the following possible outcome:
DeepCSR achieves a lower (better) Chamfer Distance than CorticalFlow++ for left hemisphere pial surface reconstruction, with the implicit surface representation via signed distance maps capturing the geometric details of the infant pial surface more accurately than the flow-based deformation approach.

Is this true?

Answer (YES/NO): NO